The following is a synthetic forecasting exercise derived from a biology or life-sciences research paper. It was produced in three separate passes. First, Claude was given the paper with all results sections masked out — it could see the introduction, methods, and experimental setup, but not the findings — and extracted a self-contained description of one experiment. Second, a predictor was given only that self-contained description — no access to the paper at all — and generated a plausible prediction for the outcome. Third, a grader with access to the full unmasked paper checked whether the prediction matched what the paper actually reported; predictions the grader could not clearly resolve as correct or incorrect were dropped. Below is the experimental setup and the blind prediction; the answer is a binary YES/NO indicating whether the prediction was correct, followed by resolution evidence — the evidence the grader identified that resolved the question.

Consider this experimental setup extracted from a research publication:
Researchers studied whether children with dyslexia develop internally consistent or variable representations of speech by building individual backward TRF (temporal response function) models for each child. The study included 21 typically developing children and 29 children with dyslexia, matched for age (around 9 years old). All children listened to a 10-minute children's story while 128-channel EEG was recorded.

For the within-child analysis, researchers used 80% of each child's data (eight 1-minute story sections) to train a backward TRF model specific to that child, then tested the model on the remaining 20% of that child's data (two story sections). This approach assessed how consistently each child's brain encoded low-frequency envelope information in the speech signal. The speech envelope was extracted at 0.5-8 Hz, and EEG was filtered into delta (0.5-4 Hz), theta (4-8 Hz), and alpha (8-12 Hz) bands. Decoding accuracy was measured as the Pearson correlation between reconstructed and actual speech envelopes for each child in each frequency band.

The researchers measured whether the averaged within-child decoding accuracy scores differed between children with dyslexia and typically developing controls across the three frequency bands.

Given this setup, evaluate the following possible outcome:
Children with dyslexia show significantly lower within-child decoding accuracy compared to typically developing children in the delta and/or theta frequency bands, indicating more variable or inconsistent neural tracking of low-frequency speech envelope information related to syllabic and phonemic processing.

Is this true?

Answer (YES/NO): NO